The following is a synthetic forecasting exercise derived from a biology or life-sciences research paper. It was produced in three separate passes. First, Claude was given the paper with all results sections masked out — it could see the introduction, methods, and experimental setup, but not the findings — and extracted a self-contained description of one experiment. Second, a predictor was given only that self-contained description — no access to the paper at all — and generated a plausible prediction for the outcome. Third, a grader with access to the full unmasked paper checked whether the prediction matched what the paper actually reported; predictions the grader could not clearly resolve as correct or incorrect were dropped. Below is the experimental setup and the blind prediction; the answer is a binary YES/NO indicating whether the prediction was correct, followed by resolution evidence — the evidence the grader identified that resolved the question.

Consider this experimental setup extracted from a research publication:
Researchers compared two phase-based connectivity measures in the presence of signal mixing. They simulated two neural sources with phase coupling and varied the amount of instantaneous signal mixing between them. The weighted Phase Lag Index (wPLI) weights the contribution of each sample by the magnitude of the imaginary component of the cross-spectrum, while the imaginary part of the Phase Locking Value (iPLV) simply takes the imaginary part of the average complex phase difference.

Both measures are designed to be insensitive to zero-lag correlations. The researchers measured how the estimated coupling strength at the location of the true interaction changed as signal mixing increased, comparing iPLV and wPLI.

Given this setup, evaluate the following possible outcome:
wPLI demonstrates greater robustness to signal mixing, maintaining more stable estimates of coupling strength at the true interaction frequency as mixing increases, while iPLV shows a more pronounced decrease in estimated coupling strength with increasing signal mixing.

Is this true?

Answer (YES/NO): YES